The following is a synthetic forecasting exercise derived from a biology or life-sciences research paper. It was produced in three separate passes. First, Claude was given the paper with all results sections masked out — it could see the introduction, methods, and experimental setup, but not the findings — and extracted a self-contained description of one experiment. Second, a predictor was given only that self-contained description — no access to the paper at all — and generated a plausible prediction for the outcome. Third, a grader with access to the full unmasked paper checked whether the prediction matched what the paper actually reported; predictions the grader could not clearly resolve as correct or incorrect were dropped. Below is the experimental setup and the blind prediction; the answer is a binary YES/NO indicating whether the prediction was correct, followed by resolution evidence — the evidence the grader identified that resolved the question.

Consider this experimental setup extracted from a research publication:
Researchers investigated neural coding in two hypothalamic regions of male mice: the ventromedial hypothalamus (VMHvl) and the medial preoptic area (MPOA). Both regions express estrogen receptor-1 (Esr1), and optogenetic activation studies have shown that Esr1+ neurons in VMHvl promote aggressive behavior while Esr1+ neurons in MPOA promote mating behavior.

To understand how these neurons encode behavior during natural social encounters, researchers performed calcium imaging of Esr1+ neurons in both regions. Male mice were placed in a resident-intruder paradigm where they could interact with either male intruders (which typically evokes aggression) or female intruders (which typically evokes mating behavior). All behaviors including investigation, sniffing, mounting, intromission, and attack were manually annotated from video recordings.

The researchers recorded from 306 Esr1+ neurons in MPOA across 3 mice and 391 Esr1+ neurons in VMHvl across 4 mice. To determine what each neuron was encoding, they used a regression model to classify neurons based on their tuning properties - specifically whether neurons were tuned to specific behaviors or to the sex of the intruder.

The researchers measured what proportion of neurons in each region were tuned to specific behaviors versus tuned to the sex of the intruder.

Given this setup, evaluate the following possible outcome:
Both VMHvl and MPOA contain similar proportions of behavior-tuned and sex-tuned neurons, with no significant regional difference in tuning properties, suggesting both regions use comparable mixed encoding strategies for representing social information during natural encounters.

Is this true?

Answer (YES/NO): NO